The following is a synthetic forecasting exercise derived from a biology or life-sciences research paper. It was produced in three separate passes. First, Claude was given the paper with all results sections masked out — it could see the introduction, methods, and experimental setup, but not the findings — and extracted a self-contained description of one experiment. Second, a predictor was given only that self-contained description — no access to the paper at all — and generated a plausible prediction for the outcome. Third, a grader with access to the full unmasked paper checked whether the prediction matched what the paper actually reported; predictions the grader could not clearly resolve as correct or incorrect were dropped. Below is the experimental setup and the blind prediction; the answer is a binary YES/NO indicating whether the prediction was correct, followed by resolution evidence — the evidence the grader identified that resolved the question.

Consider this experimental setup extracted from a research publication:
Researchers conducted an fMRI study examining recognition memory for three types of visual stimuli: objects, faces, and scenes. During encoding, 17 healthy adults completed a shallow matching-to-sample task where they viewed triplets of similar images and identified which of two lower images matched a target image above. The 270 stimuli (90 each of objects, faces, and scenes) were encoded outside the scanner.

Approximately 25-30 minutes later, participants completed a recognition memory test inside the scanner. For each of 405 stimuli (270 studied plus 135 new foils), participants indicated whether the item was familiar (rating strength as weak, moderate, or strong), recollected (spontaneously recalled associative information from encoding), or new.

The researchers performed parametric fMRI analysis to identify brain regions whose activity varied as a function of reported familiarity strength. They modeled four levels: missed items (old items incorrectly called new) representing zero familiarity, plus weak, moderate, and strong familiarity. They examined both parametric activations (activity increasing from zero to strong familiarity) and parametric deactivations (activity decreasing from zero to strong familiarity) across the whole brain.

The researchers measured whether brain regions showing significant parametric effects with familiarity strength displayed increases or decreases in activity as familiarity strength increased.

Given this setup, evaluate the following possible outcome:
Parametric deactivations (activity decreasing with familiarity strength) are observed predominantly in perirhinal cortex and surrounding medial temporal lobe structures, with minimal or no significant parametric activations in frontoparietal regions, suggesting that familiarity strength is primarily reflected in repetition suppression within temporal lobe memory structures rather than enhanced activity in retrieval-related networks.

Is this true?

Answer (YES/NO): NO